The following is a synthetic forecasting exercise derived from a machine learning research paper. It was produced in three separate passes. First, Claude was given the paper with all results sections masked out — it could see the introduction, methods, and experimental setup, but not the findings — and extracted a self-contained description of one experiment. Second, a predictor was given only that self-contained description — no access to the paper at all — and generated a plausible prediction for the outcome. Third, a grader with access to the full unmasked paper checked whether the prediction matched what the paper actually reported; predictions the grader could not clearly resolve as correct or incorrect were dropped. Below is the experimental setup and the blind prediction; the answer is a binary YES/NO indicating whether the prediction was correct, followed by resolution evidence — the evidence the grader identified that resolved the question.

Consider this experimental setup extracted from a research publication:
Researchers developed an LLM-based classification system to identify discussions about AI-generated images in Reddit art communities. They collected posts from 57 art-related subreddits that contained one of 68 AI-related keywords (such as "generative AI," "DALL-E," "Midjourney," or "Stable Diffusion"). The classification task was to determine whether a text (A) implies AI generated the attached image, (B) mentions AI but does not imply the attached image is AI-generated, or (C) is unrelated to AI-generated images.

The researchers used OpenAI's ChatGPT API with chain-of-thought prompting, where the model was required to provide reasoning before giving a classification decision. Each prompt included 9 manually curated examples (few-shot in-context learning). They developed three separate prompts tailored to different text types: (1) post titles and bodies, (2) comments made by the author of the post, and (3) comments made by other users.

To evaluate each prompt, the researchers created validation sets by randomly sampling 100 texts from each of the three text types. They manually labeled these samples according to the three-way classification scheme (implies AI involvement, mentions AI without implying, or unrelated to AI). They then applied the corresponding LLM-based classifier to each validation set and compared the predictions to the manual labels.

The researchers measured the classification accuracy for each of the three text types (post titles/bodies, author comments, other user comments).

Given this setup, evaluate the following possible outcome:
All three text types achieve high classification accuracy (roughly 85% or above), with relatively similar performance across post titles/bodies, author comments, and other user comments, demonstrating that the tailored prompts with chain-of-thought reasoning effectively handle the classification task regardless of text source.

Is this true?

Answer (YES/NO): NO